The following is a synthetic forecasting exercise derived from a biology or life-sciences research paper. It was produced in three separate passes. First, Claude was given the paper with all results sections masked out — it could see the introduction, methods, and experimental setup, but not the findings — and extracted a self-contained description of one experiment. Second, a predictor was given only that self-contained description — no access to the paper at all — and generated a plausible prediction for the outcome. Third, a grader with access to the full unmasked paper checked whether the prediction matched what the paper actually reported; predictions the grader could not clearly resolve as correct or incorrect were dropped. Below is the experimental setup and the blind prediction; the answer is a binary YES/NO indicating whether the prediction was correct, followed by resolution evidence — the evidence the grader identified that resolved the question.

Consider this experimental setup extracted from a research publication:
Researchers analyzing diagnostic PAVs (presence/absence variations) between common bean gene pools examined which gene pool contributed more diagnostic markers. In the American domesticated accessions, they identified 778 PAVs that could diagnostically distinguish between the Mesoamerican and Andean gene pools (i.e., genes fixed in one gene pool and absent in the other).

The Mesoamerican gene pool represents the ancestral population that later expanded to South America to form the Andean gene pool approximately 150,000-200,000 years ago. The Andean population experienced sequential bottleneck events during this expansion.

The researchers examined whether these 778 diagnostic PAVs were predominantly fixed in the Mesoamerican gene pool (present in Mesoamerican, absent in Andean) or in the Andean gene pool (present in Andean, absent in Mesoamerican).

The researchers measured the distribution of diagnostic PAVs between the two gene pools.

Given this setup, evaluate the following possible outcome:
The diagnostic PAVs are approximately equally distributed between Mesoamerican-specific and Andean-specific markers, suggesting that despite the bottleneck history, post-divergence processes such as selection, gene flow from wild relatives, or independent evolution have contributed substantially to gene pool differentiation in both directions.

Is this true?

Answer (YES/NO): NO